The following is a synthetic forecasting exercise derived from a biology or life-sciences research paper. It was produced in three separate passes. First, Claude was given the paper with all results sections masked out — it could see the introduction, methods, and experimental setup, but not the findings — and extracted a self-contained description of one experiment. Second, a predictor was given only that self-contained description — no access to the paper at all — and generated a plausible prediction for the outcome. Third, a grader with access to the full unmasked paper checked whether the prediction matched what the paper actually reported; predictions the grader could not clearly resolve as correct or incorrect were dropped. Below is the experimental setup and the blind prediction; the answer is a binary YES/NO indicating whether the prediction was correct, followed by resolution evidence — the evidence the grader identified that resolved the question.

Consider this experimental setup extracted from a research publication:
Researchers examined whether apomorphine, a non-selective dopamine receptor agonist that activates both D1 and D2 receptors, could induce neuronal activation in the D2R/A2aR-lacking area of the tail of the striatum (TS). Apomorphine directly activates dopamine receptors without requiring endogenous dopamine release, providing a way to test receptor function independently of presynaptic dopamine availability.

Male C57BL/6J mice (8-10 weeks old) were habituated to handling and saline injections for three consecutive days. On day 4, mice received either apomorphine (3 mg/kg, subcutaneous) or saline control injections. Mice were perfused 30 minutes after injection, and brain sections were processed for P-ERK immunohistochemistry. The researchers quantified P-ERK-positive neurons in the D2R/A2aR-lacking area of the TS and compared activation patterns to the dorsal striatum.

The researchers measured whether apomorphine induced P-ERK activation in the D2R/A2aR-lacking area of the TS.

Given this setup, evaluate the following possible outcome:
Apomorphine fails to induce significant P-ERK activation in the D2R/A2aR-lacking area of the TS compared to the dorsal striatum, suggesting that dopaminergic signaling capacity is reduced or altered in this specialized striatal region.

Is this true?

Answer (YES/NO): NO